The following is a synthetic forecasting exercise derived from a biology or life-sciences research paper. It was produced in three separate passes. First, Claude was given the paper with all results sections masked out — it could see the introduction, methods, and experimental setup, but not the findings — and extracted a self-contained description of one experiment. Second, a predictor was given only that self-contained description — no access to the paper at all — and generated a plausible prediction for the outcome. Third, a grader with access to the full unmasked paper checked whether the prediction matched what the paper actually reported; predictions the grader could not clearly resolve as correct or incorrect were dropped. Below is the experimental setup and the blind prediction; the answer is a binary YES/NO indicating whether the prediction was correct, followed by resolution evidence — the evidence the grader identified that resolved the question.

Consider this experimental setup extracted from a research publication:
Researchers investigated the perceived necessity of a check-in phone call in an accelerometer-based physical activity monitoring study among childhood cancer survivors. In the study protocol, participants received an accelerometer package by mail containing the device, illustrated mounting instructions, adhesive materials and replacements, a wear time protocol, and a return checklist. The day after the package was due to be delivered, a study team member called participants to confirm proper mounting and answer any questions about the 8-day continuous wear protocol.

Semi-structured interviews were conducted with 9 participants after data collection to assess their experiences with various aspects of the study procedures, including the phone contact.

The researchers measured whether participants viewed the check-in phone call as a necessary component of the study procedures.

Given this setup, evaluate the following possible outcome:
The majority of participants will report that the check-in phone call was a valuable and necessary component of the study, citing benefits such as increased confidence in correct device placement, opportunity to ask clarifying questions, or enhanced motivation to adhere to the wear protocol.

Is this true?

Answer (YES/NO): NO